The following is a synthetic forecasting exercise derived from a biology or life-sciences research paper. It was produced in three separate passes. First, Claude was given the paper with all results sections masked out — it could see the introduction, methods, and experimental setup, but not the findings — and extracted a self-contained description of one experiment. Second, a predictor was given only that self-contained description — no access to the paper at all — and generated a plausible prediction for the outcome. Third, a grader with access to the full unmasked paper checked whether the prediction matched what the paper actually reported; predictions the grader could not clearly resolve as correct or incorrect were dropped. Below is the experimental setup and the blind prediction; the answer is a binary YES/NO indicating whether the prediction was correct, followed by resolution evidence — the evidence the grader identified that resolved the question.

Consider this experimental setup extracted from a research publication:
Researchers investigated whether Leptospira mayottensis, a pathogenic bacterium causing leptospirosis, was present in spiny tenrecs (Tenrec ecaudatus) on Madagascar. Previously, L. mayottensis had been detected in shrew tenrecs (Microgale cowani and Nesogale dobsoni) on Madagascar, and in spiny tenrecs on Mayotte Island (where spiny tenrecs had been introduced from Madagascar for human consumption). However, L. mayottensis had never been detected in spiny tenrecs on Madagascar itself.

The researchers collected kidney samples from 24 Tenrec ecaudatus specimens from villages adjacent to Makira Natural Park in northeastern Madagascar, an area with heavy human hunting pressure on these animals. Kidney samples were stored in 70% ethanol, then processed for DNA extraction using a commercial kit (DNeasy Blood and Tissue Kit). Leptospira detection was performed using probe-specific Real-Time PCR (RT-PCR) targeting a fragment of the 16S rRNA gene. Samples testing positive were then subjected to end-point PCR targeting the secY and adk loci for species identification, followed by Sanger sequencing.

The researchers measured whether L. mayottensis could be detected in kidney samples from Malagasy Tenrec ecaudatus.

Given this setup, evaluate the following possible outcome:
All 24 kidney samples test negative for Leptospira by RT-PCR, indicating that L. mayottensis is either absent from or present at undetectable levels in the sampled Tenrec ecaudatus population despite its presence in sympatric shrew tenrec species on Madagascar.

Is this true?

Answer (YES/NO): NO